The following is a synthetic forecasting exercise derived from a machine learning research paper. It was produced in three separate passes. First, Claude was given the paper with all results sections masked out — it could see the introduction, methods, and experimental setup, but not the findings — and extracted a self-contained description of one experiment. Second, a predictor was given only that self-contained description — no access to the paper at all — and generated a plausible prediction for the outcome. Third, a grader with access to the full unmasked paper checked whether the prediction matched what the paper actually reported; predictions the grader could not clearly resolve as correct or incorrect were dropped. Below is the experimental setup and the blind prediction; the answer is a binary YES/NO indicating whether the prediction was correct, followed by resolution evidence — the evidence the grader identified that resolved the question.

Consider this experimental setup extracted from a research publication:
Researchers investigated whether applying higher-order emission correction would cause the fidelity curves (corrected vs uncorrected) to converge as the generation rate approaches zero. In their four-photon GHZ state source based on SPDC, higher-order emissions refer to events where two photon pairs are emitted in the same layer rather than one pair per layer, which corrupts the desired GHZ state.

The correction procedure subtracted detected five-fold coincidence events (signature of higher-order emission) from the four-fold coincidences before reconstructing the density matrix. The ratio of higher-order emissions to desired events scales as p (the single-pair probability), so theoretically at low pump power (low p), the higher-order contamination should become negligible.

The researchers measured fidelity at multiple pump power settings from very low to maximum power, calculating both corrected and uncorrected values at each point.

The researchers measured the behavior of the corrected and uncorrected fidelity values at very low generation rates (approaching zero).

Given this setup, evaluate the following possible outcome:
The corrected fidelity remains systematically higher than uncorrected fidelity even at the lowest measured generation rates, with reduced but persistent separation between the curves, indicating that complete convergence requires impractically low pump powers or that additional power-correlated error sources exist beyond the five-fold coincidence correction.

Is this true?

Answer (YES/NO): NO